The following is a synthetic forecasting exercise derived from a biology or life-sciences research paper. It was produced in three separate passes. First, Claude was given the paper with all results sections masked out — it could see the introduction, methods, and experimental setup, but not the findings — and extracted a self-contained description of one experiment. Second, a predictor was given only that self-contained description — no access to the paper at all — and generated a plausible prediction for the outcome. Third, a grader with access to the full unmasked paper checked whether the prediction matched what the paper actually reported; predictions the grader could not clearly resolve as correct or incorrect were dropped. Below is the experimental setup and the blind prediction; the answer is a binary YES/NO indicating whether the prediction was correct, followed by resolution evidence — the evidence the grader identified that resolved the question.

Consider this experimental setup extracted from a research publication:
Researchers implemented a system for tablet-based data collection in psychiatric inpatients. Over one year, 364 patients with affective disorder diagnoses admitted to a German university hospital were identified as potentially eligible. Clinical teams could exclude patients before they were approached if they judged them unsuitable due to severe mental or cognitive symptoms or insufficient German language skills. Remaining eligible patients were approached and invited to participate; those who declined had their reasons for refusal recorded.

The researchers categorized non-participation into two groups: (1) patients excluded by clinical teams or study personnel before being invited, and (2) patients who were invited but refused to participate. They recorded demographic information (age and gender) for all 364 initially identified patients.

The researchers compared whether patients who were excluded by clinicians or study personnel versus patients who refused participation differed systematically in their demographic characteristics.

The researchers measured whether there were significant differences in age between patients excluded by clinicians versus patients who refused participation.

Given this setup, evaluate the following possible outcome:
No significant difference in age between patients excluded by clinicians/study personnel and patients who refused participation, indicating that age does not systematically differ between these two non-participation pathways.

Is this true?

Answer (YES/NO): YES